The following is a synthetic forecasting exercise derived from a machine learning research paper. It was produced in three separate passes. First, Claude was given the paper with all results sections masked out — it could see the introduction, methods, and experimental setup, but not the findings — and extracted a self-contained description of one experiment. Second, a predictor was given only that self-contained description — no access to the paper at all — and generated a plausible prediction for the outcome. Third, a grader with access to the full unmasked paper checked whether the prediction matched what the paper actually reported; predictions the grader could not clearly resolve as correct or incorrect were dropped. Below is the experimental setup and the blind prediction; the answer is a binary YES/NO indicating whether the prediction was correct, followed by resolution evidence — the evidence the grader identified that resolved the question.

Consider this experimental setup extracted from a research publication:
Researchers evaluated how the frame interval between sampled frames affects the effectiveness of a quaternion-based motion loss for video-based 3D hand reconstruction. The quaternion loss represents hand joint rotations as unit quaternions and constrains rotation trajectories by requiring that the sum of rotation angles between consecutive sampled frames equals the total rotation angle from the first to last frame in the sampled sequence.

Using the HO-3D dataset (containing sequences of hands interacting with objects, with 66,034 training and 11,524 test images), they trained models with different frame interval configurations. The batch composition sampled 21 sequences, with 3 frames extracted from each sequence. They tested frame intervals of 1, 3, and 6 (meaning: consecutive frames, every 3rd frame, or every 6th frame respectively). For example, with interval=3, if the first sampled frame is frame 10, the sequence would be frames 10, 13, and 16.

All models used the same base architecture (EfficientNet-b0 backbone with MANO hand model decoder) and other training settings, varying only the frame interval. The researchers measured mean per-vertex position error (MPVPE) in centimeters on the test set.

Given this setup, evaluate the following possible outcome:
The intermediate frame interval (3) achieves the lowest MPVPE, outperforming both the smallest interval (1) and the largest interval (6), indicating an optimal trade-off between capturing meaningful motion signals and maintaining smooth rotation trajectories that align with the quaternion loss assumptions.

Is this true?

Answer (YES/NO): YES